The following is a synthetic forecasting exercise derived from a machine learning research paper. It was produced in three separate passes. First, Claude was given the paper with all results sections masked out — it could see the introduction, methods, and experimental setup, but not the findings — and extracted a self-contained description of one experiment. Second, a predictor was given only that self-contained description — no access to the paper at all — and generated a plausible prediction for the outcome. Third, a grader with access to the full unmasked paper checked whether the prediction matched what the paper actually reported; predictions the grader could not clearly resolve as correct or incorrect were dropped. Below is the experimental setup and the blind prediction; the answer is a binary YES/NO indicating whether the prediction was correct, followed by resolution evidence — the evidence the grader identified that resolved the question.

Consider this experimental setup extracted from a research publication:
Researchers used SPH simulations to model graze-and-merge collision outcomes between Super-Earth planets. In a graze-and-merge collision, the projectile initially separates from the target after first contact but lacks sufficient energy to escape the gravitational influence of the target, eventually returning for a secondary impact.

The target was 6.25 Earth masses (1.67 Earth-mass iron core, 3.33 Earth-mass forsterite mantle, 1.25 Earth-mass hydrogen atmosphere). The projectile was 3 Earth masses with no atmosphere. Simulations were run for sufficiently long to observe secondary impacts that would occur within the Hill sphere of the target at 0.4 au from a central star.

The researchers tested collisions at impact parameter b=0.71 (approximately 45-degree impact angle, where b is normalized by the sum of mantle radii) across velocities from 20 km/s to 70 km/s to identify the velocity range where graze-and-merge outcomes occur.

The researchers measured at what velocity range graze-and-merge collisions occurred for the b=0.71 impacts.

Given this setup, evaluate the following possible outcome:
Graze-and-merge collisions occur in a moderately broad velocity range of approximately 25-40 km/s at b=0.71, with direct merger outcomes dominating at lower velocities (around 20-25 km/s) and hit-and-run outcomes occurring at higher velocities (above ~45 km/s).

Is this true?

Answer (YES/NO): NO